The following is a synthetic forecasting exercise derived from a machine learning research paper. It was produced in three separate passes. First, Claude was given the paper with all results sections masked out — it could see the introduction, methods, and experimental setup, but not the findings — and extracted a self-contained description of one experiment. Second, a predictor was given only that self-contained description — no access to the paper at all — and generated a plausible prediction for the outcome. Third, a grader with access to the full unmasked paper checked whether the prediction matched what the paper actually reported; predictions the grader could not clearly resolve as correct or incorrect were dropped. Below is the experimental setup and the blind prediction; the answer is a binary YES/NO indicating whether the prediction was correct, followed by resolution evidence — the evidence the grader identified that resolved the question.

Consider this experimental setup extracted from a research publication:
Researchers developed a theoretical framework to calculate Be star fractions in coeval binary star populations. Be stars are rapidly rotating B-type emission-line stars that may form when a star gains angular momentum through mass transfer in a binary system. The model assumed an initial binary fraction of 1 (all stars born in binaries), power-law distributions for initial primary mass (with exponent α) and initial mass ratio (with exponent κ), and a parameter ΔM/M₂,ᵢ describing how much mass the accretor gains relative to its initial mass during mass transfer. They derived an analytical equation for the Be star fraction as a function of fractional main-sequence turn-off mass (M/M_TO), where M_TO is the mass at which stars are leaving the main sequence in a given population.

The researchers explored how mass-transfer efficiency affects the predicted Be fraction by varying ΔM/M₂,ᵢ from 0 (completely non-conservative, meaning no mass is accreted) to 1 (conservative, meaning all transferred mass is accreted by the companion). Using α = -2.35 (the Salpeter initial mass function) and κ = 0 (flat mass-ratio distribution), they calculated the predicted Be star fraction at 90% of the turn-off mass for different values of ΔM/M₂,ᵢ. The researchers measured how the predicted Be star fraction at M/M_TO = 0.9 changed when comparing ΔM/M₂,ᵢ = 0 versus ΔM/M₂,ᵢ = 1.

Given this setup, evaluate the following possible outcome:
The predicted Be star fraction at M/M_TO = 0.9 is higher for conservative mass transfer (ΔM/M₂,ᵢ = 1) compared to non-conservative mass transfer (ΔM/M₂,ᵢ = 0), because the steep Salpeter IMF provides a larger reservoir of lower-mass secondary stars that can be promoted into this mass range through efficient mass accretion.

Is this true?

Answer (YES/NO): NO